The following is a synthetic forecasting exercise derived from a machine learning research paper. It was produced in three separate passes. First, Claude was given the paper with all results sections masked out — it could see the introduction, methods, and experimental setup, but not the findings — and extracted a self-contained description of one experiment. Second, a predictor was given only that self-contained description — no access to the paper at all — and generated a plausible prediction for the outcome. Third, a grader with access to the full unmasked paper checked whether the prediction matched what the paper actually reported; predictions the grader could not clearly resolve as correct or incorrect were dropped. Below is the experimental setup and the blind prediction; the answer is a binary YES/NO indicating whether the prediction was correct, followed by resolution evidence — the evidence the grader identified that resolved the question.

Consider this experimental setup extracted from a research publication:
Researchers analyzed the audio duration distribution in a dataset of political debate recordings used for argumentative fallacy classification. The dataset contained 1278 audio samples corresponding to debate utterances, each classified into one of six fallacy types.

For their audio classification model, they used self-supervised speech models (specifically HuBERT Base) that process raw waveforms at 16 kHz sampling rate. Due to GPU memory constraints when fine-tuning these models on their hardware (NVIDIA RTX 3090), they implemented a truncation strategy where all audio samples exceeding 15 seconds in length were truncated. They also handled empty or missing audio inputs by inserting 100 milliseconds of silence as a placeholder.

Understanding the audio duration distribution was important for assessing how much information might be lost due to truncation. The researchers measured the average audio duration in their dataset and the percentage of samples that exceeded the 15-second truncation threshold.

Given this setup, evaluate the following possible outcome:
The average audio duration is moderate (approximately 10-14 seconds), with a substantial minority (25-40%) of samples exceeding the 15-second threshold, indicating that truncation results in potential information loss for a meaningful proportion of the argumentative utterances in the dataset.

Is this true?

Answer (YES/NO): NO